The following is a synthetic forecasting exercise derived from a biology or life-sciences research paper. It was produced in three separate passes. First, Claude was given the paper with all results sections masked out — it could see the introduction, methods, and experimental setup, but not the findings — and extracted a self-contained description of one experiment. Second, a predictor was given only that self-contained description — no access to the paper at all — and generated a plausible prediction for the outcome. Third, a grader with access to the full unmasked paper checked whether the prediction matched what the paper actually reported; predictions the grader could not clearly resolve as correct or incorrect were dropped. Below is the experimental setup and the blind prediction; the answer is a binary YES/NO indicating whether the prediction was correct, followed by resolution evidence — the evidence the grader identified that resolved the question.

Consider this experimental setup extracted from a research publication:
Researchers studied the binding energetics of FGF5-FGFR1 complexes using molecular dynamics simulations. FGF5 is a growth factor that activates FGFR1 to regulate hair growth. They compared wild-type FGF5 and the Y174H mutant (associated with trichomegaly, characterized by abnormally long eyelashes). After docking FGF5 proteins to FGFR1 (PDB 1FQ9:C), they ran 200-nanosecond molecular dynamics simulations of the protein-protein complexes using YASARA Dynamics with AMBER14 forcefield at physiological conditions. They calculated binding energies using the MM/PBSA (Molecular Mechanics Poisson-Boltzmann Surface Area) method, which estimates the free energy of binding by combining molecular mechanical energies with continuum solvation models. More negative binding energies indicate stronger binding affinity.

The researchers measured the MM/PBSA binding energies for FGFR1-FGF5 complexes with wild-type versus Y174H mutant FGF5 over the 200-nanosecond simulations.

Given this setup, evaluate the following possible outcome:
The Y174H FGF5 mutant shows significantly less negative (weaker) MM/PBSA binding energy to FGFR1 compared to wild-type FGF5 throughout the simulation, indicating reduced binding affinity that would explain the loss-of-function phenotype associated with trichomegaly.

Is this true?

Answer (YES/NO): NO